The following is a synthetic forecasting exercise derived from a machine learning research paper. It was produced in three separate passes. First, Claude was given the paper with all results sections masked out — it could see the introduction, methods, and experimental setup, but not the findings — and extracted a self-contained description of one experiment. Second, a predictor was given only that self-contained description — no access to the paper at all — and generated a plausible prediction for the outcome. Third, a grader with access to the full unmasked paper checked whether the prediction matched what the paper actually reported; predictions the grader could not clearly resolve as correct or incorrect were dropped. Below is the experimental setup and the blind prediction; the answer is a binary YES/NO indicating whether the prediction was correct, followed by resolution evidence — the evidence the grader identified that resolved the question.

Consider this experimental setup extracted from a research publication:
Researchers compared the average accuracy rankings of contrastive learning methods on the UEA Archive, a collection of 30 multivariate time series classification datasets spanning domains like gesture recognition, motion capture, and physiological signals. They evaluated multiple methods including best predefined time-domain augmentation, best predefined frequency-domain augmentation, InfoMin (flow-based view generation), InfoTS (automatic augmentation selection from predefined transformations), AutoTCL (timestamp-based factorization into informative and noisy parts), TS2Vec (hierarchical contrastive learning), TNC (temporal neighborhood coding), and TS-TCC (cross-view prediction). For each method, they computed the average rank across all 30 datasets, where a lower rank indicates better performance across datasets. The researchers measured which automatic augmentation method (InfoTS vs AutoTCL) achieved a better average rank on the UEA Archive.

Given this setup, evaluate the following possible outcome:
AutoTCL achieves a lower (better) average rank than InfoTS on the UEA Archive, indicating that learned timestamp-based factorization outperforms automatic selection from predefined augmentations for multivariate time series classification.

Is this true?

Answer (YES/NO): YES